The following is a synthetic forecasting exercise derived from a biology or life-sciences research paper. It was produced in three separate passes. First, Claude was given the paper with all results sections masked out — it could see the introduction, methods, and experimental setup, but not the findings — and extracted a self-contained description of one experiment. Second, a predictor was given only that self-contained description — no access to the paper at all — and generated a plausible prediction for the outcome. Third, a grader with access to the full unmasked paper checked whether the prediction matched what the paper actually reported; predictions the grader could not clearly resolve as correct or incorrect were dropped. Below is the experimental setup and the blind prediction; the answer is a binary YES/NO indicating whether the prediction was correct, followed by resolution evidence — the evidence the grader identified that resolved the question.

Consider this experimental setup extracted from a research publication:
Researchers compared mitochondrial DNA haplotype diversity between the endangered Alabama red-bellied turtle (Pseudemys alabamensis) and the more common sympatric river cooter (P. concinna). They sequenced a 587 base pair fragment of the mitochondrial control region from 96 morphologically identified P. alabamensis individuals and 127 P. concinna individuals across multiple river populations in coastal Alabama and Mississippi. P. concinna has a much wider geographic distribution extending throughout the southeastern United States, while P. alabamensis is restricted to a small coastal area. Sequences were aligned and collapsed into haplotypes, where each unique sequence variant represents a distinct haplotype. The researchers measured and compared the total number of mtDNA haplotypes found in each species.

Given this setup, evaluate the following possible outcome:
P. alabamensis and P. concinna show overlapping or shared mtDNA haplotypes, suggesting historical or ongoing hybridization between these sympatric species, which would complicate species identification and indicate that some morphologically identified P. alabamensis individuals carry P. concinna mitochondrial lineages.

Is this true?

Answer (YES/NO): NO